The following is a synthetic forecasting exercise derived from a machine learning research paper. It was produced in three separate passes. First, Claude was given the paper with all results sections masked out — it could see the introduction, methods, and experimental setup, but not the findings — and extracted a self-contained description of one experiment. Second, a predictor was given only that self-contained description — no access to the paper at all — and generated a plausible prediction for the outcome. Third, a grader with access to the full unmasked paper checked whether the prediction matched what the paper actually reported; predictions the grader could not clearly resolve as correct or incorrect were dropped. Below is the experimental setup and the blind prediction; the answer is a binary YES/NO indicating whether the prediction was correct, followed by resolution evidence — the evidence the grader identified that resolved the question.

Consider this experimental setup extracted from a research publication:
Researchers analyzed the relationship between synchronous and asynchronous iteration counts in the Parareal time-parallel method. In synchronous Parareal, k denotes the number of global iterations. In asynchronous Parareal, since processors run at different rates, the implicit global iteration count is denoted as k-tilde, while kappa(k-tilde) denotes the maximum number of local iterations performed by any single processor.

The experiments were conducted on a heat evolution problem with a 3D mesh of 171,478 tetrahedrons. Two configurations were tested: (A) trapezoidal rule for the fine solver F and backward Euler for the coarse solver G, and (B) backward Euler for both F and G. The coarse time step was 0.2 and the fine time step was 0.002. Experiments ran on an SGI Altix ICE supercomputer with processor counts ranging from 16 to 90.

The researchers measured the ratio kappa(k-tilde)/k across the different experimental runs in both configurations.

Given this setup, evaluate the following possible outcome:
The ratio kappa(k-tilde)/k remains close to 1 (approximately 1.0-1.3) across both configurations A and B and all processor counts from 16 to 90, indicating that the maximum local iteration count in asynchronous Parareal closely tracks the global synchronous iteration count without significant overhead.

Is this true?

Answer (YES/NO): NO